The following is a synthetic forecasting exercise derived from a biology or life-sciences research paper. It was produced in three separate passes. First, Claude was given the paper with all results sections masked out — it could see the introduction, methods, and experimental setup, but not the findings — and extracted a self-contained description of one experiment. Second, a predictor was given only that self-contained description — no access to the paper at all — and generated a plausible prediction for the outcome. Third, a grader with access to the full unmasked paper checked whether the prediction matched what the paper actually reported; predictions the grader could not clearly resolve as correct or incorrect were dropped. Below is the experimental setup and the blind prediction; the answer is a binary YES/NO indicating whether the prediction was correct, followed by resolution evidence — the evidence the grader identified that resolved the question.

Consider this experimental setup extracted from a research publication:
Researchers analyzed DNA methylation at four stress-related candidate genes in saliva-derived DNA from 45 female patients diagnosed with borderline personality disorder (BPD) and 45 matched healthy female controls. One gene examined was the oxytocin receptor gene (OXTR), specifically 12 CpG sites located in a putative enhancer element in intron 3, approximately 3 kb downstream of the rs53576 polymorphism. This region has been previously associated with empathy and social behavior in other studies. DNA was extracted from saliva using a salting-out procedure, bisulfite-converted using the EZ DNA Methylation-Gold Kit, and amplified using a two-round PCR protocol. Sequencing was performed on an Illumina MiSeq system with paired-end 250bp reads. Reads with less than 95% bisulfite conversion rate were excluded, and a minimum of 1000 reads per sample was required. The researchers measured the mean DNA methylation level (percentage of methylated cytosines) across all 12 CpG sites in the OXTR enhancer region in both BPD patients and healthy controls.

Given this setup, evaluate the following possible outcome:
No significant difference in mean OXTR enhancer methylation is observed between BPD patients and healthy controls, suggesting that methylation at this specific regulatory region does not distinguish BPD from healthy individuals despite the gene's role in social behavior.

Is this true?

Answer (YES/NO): YES